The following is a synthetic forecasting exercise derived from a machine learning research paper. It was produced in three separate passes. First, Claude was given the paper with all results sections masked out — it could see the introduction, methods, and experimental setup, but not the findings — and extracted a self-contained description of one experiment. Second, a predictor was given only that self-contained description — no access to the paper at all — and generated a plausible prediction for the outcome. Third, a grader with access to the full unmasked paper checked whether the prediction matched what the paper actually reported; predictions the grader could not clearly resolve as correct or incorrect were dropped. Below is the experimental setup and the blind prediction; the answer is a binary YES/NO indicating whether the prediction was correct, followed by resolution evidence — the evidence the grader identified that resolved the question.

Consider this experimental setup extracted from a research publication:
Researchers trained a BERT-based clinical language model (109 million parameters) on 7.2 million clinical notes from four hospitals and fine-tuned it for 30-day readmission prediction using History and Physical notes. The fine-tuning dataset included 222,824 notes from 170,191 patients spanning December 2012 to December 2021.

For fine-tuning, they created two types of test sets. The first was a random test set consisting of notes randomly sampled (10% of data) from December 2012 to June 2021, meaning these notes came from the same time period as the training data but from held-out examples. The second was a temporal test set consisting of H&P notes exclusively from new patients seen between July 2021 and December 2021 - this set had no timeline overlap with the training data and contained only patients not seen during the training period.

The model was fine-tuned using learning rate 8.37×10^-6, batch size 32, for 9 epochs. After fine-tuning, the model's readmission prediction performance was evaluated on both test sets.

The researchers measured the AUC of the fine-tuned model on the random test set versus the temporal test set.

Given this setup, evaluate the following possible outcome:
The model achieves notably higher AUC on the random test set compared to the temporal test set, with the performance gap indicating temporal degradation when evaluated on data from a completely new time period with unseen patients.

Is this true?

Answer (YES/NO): YES